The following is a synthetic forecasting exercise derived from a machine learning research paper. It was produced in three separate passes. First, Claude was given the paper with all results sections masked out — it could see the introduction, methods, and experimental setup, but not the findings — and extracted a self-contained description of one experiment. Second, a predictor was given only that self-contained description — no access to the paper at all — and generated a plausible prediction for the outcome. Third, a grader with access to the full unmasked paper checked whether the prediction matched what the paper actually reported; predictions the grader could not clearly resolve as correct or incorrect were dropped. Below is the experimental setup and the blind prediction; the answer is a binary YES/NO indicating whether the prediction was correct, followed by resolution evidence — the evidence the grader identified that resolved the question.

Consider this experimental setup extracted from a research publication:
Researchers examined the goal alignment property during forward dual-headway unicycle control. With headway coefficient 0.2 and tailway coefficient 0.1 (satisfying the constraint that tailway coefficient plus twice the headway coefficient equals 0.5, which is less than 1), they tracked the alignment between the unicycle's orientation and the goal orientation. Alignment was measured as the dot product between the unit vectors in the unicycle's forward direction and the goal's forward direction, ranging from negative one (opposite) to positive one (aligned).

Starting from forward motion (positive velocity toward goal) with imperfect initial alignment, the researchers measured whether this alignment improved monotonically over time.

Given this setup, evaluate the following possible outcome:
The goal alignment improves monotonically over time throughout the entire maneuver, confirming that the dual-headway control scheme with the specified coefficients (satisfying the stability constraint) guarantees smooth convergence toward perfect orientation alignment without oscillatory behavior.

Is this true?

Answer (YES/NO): YES